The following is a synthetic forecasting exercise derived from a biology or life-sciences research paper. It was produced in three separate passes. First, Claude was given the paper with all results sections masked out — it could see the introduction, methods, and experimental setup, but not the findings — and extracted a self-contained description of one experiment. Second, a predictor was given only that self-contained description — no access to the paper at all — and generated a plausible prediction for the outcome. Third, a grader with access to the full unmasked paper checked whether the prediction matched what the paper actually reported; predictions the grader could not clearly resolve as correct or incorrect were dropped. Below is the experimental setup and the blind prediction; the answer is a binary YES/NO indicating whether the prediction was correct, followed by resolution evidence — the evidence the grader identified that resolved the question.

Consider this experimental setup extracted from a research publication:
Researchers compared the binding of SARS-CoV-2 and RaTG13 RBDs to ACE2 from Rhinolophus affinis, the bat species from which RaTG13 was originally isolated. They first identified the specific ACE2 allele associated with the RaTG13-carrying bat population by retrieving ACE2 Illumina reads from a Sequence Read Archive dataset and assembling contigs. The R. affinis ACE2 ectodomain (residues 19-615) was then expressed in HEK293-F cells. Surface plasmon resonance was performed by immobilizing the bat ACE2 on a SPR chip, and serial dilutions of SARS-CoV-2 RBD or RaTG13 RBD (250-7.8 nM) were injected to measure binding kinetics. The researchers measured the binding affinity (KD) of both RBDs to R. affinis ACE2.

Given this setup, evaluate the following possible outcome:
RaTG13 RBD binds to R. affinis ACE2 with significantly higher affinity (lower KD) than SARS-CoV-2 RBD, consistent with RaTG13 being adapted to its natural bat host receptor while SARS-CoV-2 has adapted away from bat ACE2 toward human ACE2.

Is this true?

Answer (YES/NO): NO